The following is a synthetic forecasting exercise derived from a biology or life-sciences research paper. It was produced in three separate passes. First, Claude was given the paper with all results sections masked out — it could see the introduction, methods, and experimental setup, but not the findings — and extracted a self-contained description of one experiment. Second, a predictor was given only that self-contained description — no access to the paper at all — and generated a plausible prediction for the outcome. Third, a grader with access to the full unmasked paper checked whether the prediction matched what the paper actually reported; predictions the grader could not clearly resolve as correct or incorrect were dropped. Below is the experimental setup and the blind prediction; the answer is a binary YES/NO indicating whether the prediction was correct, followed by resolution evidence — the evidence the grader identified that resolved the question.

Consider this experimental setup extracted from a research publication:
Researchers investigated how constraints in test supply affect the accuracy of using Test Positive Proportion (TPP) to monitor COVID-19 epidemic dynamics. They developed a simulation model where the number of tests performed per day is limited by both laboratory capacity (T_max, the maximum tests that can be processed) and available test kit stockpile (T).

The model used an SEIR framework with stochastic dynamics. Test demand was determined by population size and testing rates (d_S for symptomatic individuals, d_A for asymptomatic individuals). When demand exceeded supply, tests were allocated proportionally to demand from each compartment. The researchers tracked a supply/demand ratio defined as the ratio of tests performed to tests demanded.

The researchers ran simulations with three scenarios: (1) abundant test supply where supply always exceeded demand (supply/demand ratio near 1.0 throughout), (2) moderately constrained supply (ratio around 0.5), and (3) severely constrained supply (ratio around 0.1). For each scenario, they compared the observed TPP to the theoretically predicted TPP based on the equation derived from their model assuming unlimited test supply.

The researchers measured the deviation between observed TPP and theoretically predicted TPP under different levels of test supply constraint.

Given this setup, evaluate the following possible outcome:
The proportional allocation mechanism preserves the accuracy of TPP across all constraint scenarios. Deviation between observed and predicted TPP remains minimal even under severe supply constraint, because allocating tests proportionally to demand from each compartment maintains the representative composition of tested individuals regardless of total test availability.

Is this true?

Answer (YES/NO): NO